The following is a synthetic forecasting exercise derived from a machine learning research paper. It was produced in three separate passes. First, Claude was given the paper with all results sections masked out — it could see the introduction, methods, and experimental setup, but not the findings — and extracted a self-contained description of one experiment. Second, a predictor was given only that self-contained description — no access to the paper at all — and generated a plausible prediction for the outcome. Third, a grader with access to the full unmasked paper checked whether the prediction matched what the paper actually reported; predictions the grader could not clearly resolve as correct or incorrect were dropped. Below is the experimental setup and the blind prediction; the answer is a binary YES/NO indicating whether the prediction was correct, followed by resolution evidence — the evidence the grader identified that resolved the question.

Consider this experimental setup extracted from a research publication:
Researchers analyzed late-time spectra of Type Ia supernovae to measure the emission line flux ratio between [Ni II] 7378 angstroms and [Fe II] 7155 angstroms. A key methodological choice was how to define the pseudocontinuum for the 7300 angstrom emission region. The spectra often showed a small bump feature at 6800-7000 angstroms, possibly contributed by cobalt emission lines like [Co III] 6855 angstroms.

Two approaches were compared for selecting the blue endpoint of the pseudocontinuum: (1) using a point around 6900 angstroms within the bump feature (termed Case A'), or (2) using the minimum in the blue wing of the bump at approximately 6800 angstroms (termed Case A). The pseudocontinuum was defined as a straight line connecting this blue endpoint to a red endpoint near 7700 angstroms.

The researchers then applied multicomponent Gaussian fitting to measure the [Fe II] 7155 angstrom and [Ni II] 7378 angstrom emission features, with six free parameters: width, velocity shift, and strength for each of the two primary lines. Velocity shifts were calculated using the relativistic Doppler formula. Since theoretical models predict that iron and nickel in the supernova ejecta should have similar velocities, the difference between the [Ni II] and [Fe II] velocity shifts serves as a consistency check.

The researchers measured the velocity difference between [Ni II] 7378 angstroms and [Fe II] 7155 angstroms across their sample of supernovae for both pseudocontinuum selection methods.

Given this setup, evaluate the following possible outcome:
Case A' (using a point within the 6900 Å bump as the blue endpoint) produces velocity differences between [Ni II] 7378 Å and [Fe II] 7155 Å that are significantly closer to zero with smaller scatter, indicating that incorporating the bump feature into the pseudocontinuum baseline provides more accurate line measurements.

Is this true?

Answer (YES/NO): NO